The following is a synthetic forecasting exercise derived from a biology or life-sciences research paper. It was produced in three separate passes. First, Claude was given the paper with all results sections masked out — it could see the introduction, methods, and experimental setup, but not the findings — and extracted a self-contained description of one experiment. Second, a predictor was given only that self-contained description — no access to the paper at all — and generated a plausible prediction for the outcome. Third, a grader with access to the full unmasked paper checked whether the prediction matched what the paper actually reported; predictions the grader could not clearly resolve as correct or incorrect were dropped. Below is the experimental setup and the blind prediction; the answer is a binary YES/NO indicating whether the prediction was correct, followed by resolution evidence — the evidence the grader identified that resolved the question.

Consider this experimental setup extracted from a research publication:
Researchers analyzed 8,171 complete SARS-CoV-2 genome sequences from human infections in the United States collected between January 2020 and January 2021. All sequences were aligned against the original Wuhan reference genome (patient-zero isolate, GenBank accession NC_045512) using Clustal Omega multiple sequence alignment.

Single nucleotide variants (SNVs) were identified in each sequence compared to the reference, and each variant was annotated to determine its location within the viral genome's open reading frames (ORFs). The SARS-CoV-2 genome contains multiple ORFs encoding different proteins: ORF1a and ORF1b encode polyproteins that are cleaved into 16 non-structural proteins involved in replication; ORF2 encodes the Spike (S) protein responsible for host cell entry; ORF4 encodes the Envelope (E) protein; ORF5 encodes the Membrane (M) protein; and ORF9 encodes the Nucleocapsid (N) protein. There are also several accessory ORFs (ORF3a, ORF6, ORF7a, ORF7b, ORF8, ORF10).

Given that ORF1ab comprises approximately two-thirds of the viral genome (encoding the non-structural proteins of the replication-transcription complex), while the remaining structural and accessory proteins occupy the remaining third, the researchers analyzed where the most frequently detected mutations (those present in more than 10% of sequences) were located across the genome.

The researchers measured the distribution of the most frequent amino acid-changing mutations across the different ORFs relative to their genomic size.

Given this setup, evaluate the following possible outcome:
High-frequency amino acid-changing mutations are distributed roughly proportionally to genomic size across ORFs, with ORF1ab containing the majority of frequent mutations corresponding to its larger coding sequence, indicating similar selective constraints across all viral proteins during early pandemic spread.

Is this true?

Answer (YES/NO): NO